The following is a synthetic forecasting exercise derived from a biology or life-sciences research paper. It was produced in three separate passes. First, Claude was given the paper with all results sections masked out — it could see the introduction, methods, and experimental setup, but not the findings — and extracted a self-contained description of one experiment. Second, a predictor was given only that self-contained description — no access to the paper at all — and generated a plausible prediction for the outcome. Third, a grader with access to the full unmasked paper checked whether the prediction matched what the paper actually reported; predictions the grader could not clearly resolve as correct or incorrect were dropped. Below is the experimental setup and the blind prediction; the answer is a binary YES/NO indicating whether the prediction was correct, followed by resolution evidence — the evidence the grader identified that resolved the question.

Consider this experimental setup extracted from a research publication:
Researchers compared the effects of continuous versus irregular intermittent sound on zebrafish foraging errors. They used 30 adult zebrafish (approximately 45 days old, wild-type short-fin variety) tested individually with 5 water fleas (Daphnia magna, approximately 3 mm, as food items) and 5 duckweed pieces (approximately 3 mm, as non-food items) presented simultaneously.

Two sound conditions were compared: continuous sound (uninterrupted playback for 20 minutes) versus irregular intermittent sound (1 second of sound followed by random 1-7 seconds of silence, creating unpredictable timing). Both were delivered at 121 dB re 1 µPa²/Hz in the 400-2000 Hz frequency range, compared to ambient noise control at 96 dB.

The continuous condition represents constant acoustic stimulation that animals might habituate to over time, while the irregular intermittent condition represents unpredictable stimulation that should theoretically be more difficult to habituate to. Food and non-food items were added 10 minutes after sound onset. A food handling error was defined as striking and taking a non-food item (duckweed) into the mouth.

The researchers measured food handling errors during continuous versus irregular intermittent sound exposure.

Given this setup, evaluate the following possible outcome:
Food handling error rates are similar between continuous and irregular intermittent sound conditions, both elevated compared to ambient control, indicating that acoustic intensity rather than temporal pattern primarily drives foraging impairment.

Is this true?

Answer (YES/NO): YES